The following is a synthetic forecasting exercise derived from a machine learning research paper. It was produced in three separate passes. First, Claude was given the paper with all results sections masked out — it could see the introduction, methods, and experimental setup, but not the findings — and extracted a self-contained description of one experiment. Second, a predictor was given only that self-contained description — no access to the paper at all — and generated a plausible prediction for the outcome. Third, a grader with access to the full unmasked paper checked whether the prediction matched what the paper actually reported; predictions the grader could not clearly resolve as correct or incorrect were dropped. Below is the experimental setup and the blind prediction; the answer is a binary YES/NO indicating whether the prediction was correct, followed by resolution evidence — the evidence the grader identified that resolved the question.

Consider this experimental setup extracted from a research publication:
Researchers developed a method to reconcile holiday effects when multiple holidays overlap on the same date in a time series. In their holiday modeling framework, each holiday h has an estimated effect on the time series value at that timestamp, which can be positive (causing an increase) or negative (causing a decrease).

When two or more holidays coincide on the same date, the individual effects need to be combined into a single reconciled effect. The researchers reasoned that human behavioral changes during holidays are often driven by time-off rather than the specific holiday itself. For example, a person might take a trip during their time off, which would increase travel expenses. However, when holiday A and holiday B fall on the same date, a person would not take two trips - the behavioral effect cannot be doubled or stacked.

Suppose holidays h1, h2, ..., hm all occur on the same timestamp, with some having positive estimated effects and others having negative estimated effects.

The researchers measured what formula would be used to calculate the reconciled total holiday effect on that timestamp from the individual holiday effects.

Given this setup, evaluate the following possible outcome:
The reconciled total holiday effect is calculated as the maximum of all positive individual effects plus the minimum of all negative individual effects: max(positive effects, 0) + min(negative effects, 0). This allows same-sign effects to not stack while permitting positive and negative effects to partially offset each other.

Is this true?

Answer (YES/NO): YES